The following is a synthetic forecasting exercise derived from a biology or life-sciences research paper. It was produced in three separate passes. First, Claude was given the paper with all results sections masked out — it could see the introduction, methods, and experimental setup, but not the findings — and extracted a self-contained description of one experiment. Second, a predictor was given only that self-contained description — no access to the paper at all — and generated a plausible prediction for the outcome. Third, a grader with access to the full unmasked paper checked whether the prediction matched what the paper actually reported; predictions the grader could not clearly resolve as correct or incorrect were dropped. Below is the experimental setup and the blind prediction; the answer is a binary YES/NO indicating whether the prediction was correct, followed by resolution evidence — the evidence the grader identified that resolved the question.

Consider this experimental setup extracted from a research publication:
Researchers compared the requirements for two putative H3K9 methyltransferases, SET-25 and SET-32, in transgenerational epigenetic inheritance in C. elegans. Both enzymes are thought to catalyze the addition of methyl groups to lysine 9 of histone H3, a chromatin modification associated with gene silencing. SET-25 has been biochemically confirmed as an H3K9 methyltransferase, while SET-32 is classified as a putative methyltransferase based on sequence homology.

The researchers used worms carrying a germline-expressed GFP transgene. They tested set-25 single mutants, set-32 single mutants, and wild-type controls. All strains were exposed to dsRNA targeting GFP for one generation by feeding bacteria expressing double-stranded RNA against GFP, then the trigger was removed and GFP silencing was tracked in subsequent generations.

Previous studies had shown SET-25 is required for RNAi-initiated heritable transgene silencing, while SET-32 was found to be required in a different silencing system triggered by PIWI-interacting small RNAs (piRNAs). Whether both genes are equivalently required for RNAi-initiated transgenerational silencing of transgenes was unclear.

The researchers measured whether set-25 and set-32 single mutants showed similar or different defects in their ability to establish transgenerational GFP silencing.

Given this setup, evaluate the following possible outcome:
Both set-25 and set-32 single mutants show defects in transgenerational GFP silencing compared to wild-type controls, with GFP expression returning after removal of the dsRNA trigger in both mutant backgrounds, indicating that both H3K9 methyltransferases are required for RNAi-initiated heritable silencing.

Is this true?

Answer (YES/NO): YES